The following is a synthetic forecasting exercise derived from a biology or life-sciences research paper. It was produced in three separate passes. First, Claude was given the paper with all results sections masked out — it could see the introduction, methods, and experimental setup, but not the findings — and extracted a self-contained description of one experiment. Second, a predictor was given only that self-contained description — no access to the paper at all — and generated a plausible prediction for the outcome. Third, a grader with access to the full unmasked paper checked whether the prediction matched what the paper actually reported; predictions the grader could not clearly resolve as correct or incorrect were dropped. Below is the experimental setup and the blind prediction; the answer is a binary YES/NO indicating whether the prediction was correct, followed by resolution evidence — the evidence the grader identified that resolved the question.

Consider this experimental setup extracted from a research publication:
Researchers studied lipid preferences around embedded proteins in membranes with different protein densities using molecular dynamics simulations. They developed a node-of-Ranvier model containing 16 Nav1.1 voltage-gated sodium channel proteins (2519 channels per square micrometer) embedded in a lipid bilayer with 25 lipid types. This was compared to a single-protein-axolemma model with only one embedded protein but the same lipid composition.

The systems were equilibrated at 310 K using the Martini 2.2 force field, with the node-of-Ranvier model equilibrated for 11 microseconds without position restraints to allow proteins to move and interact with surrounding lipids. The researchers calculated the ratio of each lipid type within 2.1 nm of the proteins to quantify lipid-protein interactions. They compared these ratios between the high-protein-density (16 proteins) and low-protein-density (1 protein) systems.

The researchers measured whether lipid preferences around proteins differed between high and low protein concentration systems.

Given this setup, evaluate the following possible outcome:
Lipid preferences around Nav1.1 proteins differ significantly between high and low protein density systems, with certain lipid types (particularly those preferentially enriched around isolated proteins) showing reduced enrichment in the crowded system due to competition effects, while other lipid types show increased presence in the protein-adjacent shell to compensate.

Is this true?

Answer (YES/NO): NO